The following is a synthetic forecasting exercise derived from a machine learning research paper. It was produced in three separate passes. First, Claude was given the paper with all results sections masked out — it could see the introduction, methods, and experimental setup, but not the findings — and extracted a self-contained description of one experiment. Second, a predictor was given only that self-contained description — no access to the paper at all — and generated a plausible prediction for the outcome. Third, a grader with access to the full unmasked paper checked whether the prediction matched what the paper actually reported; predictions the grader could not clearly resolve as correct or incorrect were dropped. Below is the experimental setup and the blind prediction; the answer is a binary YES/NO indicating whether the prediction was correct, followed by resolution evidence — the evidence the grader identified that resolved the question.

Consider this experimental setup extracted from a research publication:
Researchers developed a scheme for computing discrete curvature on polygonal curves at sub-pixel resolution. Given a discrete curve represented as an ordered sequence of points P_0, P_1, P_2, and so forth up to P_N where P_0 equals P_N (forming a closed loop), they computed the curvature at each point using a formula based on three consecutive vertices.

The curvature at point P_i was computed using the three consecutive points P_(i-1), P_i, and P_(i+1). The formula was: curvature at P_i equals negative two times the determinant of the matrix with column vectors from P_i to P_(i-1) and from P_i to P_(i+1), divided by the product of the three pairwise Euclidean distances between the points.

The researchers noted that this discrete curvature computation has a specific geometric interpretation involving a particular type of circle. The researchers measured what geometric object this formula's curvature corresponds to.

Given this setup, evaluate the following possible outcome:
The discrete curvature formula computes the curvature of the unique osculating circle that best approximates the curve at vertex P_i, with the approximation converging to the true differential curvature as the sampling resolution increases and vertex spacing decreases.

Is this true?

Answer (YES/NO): NO